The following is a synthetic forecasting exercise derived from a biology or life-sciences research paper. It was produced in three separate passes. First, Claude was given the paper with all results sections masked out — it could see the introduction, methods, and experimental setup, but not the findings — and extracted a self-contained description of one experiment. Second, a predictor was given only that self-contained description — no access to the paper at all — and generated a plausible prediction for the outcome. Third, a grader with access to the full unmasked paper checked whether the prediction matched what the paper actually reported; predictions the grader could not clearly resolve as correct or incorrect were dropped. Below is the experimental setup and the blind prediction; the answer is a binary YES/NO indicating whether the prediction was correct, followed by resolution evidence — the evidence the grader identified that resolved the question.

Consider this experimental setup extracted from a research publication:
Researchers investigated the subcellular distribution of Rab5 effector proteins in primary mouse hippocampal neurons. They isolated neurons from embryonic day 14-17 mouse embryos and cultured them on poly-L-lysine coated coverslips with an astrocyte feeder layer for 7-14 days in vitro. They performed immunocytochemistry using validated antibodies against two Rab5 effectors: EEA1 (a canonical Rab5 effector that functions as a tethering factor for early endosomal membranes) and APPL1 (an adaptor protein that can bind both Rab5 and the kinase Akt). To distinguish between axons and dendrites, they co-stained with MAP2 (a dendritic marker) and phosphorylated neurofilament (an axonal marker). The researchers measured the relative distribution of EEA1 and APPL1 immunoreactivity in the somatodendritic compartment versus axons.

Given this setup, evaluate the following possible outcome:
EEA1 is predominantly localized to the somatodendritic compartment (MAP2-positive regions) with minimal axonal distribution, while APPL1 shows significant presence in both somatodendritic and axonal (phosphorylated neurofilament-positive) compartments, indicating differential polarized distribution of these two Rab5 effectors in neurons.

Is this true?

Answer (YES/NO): YES